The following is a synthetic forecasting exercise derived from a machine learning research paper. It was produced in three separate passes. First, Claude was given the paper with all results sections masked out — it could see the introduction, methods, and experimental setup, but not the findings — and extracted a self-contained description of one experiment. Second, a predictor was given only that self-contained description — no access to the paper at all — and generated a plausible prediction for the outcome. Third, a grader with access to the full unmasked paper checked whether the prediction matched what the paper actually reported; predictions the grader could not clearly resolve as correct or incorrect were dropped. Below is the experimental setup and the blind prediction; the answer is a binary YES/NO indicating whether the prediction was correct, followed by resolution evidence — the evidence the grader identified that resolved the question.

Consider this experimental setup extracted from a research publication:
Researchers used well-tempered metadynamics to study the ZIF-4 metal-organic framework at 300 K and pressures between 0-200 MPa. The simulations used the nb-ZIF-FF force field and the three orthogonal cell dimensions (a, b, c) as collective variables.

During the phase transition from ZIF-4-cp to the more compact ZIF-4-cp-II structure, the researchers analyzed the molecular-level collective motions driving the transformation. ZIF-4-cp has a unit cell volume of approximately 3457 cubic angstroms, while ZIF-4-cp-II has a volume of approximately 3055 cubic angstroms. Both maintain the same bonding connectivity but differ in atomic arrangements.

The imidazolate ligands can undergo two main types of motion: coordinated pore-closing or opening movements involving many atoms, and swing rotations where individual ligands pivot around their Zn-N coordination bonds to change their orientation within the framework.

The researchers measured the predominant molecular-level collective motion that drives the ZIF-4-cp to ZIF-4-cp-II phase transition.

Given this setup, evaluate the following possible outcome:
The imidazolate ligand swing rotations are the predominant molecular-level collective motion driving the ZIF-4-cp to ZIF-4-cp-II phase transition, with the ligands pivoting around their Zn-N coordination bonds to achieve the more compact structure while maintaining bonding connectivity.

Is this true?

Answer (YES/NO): YES